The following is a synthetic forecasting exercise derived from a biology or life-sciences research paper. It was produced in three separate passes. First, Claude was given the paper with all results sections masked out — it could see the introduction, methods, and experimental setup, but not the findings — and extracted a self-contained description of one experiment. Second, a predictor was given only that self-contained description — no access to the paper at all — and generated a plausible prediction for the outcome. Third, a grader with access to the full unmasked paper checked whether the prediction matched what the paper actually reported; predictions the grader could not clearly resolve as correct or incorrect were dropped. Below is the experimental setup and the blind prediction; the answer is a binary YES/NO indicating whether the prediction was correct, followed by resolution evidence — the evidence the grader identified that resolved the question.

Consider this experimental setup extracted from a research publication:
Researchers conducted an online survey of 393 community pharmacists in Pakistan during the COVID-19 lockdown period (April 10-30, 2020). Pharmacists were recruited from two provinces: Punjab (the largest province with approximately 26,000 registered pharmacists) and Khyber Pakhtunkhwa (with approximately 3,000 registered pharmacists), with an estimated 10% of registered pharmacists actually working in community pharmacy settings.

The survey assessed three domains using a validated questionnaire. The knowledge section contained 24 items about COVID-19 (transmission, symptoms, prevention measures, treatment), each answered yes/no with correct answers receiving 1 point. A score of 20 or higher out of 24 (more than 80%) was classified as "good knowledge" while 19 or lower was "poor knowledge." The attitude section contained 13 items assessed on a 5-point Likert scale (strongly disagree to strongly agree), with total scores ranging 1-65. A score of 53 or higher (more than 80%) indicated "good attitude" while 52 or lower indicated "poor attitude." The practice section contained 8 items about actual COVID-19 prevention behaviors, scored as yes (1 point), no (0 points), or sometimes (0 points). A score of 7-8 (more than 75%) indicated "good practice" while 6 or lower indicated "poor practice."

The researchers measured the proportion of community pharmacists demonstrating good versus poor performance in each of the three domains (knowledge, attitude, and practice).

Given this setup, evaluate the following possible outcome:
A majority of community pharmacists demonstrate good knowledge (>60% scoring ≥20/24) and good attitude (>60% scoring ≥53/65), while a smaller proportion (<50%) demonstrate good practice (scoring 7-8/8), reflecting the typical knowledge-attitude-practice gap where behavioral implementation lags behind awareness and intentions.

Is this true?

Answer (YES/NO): NO